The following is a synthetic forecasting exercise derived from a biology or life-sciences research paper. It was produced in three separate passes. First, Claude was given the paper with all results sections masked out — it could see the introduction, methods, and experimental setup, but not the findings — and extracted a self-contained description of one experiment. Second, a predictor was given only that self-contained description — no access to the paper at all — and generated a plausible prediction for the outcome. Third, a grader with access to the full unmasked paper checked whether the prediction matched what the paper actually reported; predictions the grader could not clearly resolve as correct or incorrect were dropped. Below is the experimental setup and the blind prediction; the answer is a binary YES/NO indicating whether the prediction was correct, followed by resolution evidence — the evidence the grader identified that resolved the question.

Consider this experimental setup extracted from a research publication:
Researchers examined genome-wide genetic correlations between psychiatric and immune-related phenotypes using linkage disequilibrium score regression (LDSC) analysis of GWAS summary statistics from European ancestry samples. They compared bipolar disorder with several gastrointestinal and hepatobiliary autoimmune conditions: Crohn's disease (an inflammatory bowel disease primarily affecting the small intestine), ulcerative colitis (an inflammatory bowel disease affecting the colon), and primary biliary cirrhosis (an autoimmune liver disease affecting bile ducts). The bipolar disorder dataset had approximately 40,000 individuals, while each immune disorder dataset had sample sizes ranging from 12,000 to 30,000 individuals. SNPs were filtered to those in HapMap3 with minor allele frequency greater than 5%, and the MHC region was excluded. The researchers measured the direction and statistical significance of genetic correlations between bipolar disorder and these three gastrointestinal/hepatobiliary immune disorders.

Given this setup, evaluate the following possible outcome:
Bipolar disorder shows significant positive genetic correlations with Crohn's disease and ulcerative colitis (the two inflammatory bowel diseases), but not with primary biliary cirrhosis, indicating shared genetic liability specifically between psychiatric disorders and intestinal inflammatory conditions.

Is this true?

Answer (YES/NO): YES